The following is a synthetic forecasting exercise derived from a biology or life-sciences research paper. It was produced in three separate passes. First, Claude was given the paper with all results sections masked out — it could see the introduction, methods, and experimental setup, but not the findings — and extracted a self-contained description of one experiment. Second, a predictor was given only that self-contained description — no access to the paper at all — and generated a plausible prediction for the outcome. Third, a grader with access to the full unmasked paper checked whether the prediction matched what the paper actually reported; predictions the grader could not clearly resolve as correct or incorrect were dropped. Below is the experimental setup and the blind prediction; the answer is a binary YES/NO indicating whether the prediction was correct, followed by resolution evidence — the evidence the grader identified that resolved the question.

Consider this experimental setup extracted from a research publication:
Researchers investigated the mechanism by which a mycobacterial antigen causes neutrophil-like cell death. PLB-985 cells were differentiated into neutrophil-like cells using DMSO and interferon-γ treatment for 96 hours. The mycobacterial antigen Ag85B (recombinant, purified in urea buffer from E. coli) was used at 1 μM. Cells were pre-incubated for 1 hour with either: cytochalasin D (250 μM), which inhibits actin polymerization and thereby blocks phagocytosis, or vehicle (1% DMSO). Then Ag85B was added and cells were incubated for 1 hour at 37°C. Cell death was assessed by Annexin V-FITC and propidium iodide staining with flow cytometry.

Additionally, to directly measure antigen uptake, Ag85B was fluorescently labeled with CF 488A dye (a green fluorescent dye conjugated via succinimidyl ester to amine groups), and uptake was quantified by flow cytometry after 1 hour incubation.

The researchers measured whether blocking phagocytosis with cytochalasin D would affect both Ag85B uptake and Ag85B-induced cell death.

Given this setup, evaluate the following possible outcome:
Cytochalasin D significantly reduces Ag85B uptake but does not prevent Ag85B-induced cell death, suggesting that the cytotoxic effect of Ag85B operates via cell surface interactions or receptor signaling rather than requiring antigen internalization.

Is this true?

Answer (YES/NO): NO